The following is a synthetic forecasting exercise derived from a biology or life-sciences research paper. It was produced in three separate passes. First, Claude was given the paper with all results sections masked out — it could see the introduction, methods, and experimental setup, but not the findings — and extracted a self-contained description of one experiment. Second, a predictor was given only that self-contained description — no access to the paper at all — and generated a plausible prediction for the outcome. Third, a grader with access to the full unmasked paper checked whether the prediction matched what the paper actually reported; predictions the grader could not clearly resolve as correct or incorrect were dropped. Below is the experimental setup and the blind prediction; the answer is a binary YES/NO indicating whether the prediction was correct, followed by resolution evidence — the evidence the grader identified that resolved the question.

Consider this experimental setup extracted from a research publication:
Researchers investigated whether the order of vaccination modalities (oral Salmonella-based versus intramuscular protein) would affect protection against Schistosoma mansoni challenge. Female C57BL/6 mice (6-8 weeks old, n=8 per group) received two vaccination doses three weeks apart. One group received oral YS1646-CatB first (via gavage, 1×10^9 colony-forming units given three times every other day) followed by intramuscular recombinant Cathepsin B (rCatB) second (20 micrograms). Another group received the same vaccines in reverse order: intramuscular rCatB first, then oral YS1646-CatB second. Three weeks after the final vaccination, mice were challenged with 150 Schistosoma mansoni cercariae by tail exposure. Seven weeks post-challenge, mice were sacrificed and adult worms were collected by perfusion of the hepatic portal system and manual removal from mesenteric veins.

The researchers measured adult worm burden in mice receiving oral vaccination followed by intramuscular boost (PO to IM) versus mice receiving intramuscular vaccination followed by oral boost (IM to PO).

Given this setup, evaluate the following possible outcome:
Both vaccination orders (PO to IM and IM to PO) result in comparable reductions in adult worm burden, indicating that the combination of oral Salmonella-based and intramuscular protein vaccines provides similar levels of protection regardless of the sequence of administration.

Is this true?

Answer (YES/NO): NO